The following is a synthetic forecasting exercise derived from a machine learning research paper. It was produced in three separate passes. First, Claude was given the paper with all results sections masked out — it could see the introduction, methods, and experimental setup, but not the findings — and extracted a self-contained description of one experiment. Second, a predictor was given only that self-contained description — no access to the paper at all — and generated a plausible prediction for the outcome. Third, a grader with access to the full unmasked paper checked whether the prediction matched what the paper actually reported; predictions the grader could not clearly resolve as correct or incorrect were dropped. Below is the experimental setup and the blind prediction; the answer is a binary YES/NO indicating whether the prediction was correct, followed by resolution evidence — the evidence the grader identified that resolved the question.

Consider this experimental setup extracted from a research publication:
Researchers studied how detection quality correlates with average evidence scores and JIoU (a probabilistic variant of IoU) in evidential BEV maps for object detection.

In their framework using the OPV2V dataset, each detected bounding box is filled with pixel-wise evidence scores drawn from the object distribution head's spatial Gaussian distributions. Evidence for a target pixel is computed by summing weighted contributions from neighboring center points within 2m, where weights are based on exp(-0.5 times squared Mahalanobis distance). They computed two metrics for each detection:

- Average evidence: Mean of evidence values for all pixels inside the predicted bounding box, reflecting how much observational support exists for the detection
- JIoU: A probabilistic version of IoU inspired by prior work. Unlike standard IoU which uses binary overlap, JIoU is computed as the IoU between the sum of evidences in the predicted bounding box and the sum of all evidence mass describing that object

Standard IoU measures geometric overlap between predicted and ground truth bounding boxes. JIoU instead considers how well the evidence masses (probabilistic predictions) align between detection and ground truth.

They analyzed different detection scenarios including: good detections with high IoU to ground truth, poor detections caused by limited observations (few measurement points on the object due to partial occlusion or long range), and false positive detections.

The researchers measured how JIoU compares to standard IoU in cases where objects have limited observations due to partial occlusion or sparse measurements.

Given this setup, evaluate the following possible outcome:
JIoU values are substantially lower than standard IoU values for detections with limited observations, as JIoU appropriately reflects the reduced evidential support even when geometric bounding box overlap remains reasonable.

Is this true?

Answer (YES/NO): NO